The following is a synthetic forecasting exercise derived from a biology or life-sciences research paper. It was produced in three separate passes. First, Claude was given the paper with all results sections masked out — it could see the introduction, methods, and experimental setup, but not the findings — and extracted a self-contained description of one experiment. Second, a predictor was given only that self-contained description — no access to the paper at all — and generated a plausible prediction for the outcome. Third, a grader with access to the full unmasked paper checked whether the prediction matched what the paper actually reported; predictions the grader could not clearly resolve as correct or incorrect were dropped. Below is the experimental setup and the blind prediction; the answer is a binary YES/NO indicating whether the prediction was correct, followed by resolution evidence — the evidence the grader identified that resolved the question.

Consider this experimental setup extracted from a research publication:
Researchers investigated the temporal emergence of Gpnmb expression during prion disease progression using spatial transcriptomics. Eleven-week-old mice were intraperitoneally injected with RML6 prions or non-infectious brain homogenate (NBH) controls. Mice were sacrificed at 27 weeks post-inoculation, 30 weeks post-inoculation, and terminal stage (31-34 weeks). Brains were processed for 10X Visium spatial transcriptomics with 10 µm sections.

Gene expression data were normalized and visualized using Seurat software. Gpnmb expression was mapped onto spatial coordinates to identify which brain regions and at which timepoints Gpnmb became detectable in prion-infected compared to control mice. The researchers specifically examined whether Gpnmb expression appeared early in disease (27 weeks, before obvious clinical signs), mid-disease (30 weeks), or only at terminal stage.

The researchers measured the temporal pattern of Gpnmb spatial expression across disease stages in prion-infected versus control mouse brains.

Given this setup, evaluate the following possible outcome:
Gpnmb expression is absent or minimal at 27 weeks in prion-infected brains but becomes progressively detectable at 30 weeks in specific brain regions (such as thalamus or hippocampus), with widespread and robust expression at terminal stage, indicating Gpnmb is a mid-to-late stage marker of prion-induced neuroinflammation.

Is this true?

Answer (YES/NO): YES